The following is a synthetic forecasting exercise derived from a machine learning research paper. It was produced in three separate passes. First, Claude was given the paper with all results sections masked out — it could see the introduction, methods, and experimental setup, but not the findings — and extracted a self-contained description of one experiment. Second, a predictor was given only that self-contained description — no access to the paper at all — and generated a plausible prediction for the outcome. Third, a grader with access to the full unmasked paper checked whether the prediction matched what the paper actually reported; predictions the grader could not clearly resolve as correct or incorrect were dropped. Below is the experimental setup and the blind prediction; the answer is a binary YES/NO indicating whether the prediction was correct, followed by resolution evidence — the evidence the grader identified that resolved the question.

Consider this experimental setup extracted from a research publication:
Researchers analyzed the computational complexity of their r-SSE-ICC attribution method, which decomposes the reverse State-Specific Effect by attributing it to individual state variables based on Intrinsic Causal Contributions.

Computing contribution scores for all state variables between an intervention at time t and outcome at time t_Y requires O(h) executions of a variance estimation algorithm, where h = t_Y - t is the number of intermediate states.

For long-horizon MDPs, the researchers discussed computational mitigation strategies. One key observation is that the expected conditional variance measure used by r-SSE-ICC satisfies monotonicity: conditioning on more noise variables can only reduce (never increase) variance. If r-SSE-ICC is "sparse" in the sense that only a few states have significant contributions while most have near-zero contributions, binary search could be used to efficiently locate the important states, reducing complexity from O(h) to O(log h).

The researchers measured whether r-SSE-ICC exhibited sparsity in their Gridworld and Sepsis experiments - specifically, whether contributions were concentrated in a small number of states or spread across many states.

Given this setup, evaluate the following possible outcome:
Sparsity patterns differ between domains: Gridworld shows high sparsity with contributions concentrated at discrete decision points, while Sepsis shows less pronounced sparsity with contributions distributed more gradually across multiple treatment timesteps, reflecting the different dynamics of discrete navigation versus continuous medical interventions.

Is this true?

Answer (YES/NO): NO